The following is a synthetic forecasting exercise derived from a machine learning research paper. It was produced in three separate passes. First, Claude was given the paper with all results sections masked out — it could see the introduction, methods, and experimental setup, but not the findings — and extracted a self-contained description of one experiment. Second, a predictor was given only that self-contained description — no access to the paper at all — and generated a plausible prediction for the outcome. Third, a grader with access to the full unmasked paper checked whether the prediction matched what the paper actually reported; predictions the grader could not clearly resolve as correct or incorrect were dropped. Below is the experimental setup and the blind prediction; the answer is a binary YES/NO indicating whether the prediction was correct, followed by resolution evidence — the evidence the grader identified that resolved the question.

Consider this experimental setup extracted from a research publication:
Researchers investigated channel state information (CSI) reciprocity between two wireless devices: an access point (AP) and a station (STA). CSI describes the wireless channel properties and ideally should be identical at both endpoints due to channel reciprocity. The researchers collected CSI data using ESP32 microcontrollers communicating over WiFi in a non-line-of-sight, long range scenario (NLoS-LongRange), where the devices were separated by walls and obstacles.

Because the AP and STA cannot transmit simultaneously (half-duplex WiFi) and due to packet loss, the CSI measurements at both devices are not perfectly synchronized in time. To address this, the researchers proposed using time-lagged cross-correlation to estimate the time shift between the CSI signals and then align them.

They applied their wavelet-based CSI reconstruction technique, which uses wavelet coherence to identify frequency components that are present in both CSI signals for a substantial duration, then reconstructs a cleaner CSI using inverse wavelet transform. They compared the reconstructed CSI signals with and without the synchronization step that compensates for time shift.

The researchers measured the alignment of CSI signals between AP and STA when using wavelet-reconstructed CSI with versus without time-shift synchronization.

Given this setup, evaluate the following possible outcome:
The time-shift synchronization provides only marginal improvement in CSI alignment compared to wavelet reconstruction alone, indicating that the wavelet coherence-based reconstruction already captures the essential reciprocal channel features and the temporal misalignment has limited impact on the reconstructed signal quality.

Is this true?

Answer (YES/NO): NO